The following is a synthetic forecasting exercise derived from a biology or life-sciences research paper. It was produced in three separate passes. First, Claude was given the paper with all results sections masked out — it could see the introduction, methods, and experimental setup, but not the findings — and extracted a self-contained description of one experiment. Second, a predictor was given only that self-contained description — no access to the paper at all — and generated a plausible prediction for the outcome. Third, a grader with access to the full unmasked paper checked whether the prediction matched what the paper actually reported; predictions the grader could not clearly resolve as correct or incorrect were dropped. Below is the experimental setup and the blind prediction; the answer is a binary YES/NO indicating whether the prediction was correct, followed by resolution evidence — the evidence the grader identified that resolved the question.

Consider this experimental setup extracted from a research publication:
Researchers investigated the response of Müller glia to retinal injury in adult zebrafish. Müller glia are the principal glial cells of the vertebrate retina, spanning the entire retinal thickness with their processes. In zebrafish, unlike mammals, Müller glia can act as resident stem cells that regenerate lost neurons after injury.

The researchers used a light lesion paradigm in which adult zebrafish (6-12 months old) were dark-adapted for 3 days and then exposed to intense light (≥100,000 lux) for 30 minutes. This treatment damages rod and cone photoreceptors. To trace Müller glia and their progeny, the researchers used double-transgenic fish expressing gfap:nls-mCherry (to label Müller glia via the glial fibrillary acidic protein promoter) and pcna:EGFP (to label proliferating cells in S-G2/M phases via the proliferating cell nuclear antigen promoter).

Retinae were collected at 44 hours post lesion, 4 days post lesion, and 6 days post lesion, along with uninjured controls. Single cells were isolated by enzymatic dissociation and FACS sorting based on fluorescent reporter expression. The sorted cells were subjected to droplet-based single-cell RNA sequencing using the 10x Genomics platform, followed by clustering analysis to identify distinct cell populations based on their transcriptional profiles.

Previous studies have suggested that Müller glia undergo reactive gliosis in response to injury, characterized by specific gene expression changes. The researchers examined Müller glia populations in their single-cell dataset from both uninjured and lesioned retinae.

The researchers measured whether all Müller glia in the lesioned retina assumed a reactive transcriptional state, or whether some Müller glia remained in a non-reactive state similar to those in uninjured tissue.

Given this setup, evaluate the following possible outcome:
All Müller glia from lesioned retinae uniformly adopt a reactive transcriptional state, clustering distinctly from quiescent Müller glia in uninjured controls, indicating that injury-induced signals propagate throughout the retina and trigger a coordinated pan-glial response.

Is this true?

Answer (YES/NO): NO